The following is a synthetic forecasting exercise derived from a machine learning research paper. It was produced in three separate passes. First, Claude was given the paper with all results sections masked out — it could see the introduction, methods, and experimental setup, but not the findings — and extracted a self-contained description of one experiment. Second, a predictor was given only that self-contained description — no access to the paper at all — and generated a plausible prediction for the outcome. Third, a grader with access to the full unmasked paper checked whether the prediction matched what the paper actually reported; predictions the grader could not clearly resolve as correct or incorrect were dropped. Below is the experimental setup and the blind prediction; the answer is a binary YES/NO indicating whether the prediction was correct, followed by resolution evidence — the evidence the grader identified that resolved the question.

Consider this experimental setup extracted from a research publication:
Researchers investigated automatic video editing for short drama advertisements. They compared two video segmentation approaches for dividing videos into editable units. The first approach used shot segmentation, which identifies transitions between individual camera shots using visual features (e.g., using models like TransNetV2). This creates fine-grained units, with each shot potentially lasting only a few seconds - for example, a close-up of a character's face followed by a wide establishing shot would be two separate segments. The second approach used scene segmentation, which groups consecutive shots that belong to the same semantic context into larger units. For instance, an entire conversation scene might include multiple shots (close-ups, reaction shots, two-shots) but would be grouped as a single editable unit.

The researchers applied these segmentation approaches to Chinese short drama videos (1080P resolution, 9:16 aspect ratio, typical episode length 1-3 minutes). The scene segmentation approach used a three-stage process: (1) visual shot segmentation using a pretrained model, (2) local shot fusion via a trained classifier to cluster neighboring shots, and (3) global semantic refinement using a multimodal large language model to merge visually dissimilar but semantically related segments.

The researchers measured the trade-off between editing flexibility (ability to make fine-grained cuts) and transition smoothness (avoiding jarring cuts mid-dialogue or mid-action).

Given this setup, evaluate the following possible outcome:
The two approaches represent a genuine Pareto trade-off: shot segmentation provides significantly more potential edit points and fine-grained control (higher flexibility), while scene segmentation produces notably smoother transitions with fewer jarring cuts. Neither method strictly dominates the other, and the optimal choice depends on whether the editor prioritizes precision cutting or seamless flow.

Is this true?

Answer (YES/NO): NO